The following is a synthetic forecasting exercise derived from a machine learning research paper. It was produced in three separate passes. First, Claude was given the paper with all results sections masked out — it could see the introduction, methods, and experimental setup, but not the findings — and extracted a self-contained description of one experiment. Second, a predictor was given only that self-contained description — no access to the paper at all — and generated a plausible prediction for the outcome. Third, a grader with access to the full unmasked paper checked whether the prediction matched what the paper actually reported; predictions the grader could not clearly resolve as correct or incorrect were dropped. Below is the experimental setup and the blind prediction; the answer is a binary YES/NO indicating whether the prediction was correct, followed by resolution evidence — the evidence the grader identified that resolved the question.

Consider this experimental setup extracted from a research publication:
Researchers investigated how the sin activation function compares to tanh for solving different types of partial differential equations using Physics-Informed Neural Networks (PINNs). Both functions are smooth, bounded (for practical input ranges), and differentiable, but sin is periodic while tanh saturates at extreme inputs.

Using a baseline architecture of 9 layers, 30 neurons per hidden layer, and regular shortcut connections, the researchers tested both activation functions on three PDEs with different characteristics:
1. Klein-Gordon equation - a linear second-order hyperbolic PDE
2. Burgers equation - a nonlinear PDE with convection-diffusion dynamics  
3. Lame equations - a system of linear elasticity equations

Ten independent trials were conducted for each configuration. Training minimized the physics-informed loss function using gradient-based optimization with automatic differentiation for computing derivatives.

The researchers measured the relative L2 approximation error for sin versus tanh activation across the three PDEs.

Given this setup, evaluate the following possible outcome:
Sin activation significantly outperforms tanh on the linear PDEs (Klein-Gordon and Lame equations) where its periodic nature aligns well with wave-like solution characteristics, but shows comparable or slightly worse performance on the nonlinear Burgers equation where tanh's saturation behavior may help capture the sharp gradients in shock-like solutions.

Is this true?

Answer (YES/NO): NO